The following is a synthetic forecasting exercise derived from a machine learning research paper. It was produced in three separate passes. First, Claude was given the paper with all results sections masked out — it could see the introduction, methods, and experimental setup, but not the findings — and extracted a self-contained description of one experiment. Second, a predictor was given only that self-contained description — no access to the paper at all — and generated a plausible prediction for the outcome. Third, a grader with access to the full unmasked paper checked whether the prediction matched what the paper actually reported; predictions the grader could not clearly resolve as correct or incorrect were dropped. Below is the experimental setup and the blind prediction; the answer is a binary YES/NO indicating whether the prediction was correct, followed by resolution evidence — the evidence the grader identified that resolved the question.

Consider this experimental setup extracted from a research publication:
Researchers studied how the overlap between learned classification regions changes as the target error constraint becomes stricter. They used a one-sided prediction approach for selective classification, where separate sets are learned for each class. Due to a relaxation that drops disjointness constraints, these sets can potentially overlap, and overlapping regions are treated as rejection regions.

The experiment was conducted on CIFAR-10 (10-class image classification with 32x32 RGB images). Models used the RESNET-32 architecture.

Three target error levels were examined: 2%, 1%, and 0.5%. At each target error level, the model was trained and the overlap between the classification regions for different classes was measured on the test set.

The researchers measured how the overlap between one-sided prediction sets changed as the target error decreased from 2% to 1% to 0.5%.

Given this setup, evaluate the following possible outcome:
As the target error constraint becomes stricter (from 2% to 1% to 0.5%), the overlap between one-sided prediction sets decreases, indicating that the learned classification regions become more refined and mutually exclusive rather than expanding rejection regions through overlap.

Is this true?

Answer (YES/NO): YES